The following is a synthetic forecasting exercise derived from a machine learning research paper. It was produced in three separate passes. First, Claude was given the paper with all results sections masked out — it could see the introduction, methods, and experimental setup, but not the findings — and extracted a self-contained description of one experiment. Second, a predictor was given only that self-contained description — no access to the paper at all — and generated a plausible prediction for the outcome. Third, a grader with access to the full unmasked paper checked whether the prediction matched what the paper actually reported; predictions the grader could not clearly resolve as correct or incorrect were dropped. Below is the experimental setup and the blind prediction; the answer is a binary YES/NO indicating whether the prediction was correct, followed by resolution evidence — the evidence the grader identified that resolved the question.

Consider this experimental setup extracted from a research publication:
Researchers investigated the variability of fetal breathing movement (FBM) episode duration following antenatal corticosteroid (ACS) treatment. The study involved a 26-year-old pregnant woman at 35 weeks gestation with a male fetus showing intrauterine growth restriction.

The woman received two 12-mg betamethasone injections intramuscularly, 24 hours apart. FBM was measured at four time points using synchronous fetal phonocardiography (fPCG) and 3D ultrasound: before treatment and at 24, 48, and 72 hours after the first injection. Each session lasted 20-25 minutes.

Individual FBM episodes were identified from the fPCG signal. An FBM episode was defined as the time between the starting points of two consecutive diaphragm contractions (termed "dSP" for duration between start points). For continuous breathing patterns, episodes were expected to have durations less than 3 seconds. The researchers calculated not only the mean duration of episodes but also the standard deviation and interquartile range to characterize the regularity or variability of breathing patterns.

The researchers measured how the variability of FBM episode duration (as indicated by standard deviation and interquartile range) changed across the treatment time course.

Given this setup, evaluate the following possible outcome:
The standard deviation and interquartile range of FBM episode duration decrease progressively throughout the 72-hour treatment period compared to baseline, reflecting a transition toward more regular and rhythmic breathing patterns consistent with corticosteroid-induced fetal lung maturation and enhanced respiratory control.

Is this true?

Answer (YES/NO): NO